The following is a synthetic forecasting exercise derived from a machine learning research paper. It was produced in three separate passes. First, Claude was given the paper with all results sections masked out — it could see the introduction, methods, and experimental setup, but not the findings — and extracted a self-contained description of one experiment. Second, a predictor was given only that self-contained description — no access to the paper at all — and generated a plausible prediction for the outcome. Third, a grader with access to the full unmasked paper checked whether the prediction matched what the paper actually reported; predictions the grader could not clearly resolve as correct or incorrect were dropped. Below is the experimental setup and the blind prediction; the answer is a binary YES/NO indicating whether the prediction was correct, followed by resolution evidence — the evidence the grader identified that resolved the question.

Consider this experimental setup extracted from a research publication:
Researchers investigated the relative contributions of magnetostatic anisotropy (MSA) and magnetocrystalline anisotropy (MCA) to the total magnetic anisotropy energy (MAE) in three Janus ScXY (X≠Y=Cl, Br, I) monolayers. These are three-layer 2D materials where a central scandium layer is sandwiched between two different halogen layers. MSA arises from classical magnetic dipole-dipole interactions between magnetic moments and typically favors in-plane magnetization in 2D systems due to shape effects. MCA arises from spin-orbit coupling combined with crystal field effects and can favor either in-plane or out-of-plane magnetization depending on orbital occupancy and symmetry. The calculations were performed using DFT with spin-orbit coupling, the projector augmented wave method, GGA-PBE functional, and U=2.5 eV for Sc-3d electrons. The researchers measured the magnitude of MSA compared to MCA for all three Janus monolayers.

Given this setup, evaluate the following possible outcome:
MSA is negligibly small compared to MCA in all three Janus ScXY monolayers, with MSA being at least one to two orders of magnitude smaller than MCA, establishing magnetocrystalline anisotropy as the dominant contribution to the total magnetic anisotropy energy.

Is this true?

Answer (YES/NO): YES